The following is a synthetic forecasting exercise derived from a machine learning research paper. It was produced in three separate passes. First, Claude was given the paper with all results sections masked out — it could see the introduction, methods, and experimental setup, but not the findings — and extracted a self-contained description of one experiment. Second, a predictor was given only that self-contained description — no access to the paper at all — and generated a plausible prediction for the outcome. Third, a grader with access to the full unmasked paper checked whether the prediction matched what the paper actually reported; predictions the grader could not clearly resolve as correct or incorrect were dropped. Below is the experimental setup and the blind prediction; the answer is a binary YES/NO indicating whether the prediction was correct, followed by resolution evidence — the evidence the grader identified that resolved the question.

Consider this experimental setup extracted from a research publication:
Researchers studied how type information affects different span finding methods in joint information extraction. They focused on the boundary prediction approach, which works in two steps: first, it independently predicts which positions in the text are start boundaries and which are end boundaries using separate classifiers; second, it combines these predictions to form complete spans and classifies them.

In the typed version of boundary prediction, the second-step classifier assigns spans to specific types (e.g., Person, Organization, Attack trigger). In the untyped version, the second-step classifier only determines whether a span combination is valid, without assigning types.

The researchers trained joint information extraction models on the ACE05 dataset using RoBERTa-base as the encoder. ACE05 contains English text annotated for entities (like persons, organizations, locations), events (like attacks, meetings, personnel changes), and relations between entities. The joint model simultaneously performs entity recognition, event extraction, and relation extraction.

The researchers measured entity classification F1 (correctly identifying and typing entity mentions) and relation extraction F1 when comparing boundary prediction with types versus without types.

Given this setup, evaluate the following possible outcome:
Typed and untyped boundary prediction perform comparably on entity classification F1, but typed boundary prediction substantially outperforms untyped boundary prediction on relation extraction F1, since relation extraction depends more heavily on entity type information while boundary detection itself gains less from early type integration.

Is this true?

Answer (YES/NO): NO